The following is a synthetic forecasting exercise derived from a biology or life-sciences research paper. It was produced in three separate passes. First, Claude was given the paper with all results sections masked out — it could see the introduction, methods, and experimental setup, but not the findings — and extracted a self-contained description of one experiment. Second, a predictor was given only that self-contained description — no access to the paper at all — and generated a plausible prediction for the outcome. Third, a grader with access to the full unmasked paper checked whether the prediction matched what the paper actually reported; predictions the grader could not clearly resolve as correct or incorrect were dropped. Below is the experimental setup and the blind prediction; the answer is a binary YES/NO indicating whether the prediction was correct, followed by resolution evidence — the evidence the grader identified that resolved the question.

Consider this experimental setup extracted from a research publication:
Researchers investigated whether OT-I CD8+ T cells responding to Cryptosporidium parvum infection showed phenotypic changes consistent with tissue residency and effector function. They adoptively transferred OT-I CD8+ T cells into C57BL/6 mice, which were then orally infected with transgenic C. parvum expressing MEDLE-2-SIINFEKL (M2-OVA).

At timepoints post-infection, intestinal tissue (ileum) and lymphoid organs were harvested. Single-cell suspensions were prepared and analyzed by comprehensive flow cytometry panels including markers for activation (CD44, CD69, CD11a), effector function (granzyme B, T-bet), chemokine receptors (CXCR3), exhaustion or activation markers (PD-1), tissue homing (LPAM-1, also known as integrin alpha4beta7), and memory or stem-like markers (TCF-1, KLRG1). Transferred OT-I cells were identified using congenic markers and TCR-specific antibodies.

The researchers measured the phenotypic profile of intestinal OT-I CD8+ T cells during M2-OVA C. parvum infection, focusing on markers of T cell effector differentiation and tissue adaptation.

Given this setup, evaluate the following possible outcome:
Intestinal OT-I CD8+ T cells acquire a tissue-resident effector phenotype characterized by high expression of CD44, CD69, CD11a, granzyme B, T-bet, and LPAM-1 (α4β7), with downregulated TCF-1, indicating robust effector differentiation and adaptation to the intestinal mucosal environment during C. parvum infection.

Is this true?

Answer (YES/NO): NO